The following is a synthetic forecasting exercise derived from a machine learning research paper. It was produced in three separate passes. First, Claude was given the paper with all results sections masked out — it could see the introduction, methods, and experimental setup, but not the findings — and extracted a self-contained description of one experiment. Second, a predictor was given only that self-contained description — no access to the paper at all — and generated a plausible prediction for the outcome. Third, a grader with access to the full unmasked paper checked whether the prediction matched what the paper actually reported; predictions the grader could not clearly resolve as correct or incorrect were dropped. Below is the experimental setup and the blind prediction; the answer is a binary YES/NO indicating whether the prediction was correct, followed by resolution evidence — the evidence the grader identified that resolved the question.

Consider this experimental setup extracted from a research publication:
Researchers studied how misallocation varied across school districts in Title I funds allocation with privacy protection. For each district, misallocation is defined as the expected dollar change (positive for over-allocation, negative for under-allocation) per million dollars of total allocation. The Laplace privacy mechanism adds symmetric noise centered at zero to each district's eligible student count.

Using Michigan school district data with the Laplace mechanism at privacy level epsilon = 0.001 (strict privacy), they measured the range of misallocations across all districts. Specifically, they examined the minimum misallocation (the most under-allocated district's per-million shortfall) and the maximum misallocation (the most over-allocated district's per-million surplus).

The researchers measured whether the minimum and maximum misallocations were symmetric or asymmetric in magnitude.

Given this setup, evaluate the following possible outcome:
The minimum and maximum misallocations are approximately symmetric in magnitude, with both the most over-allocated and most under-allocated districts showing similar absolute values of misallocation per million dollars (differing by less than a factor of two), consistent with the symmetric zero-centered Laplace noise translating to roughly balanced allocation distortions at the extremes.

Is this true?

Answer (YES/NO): NO